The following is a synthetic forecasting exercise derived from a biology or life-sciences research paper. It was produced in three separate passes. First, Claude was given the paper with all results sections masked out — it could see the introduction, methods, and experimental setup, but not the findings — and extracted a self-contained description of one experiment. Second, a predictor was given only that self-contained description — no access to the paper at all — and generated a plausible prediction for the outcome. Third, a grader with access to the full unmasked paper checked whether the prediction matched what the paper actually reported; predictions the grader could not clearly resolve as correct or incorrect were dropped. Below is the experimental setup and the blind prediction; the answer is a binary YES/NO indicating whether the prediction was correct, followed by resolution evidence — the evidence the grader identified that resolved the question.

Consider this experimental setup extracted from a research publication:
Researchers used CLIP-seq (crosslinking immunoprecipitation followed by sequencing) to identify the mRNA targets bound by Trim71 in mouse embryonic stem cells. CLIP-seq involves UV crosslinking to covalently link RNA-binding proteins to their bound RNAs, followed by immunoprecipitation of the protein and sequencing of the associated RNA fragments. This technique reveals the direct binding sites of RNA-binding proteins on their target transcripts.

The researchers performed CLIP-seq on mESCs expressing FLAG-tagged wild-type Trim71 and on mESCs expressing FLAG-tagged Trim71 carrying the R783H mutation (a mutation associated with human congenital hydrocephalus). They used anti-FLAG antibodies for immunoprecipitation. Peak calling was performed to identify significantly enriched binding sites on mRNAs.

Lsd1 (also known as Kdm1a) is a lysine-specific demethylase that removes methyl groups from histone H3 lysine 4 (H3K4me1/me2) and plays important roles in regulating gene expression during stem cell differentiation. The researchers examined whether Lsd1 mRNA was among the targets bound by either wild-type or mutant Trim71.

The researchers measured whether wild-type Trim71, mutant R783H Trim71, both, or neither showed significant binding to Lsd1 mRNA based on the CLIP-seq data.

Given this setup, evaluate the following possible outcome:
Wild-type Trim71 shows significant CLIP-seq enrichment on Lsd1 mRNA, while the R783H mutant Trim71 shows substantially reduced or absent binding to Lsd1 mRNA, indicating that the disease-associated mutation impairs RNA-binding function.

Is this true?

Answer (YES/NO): NO